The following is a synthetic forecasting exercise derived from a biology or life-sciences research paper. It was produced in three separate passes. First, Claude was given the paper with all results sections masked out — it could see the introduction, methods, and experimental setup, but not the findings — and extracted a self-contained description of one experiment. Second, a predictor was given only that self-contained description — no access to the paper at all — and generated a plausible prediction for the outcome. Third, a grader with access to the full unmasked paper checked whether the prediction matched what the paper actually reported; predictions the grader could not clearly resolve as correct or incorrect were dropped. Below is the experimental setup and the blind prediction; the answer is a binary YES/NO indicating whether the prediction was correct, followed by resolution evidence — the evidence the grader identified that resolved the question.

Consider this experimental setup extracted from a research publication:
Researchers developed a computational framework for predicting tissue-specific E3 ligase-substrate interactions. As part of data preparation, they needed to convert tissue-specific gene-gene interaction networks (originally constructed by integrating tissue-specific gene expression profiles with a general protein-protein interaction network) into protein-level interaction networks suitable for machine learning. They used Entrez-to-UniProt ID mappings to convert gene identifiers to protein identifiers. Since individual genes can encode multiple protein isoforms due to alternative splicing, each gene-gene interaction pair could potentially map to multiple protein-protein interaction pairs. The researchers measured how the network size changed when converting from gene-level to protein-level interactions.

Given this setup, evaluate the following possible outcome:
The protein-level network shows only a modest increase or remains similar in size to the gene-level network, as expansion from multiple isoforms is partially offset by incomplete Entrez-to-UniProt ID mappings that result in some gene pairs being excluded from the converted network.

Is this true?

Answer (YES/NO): NO